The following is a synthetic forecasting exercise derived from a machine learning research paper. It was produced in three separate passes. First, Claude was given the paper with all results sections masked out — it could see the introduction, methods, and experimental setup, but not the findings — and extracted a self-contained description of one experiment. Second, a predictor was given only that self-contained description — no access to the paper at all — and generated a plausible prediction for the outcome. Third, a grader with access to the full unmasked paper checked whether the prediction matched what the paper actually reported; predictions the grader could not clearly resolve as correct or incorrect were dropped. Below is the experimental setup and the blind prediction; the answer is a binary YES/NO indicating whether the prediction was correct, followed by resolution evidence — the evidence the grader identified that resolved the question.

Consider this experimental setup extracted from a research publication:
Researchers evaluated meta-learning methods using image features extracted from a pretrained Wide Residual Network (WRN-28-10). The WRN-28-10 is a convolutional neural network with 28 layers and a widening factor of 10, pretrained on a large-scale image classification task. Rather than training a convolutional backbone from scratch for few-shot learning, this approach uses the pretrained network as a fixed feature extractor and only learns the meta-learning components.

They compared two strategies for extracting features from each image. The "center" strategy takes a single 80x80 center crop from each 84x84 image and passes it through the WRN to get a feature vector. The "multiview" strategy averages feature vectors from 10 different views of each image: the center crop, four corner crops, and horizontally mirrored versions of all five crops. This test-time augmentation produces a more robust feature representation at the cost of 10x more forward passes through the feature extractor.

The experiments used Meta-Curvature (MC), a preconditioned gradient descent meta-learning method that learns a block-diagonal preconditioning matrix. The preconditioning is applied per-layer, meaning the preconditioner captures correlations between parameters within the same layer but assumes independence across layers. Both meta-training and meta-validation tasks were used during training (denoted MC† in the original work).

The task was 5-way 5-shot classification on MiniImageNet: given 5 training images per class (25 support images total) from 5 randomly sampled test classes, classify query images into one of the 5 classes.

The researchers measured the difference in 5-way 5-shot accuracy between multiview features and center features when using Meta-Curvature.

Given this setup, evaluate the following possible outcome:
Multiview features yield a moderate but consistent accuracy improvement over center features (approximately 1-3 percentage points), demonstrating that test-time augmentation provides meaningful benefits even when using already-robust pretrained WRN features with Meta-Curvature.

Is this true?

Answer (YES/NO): NO